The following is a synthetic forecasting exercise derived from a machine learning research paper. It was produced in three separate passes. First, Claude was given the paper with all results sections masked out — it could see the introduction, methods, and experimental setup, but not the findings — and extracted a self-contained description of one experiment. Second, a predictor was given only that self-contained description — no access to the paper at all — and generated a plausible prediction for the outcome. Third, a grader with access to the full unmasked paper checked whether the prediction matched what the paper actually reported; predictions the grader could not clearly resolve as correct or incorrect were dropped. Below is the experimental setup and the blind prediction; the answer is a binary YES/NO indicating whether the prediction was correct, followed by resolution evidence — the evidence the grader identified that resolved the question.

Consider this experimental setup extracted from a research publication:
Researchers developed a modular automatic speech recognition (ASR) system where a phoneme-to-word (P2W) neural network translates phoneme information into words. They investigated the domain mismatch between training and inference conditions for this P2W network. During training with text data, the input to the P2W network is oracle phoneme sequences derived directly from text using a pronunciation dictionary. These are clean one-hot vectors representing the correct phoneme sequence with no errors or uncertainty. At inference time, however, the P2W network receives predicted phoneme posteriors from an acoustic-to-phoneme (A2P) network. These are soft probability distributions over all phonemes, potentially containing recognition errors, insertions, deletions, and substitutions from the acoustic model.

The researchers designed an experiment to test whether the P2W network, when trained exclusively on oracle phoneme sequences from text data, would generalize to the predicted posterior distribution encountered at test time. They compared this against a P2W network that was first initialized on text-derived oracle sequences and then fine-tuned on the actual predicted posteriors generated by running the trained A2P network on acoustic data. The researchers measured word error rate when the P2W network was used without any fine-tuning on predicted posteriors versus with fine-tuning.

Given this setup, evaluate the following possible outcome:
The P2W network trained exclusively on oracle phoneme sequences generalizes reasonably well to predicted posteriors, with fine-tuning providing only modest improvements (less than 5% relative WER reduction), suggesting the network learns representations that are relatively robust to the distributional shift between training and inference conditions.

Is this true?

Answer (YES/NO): NO